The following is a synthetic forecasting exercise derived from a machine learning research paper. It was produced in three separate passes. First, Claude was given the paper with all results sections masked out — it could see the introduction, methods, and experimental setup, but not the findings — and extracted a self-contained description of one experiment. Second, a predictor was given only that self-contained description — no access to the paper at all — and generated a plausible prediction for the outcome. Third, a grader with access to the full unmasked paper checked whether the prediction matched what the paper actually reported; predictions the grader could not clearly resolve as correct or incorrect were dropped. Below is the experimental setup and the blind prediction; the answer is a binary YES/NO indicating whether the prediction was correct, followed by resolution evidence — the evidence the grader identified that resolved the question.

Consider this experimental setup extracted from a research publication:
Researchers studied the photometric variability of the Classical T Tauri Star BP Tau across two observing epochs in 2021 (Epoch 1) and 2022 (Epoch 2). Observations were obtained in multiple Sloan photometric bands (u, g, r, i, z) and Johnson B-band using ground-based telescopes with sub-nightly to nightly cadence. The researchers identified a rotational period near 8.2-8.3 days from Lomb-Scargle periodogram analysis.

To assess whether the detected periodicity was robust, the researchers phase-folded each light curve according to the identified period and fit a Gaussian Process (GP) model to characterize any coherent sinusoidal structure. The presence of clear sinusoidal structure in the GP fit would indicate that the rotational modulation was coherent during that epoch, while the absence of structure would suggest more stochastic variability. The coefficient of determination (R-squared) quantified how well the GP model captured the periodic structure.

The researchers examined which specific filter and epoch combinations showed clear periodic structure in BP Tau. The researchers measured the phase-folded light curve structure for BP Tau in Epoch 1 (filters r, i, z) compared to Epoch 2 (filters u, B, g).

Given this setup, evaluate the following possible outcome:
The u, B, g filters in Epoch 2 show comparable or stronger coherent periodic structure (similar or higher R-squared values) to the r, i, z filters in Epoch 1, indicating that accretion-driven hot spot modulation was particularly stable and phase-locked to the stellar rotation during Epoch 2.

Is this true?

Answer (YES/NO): YES